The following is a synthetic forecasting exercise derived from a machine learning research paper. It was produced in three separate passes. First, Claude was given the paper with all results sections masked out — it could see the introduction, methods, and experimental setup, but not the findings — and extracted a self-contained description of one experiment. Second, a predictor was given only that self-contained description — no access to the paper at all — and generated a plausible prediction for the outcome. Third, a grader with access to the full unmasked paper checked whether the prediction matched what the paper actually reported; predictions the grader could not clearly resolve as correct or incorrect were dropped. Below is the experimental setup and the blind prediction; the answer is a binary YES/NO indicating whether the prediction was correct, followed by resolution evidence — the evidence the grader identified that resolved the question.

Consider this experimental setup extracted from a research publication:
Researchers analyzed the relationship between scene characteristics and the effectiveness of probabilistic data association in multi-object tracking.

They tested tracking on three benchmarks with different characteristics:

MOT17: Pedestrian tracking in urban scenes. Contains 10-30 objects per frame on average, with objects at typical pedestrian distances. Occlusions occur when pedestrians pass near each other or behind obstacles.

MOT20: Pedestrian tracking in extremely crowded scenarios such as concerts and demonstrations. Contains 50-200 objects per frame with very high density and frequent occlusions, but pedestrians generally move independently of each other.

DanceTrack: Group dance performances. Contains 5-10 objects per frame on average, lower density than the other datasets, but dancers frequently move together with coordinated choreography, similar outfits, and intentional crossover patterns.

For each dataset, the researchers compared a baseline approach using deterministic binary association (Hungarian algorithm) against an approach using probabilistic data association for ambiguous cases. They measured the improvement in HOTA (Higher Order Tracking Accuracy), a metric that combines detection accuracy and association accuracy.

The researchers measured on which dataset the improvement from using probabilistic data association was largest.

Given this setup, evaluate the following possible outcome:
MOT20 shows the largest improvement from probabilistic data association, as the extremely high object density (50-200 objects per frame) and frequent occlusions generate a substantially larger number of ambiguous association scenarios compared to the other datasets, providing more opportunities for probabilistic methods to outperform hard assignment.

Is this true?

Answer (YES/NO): NO